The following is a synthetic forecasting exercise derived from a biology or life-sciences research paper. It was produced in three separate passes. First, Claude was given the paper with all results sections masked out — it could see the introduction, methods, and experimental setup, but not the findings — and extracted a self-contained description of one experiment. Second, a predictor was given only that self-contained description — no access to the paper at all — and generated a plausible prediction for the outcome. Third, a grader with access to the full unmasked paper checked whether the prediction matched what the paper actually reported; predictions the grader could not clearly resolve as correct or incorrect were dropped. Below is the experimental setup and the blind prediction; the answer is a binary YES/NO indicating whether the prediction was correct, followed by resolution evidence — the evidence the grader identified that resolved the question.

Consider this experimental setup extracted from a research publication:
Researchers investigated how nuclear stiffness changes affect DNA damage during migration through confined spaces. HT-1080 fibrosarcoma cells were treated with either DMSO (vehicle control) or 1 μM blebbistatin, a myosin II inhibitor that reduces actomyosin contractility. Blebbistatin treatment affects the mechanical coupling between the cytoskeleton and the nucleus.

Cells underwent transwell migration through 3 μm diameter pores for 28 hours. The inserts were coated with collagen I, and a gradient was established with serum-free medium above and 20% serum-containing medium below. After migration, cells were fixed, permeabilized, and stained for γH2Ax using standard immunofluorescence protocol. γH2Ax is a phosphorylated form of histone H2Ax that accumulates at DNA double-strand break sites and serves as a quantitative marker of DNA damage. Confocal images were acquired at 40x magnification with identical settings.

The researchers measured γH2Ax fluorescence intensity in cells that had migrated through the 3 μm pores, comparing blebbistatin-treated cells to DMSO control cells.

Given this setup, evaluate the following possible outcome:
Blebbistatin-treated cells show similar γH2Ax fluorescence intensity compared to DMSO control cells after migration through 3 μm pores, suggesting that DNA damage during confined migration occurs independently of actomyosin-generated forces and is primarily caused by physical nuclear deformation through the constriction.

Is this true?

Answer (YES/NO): YES